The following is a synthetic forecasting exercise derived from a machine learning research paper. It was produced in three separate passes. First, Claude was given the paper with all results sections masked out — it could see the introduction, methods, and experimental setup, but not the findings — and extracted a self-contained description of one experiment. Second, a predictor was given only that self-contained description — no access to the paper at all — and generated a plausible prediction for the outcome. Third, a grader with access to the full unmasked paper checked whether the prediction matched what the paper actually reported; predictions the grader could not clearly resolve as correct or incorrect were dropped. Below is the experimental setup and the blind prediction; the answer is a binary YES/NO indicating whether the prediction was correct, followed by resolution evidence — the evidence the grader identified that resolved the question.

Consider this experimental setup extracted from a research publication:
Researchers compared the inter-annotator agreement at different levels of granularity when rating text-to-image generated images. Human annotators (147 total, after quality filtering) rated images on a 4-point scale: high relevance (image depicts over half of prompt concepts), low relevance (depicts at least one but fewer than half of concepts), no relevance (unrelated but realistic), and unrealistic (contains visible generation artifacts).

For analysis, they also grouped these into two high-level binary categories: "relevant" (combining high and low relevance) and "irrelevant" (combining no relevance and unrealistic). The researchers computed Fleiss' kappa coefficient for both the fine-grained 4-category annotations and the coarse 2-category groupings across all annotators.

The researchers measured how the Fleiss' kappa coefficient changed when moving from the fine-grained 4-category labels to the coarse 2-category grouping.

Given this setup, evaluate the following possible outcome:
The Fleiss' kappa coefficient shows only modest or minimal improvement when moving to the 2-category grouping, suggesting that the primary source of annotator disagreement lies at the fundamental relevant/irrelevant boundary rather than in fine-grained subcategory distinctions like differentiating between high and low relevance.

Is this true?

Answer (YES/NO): NO